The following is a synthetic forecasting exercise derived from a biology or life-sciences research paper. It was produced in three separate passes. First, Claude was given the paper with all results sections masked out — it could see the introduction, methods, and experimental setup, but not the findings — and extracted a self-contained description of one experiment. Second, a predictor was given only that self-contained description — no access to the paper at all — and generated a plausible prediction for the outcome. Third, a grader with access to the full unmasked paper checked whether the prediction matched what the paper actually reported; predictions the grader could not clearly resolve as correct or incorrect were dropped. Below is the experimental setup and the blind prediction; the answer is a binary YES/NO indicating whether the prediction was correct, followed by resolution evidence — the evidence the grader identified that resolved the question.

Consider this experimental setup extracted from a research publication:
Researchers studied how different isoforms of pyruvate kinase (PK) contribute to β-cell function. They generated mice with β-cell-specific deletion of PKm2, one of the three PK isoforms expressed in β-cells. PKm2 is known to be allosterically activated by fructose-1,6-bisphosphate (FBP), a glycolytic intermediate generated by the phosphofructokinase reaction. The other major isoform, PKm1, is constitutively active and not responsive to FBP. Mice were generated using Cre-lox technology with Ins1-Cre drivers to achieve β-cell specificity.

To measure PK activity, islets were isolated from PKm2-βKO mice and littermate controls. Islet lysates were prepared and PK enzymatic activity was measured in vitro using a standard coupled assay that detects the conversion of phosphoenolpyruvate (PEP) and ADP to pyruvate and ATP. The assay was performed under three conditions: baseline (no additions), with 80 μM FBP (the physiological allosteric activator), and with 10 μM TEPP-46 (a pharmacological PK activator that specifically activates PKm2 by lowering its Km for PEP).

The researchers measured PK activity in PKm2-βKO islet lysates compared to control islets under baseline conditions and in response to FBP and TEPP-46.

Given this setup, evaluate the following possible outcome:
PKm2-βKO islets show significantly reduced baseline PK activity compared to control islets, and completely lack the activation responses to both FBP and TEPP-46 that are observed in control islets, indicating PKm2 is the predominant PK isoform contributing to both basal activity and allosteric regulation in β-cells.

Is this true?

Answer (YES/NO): NO